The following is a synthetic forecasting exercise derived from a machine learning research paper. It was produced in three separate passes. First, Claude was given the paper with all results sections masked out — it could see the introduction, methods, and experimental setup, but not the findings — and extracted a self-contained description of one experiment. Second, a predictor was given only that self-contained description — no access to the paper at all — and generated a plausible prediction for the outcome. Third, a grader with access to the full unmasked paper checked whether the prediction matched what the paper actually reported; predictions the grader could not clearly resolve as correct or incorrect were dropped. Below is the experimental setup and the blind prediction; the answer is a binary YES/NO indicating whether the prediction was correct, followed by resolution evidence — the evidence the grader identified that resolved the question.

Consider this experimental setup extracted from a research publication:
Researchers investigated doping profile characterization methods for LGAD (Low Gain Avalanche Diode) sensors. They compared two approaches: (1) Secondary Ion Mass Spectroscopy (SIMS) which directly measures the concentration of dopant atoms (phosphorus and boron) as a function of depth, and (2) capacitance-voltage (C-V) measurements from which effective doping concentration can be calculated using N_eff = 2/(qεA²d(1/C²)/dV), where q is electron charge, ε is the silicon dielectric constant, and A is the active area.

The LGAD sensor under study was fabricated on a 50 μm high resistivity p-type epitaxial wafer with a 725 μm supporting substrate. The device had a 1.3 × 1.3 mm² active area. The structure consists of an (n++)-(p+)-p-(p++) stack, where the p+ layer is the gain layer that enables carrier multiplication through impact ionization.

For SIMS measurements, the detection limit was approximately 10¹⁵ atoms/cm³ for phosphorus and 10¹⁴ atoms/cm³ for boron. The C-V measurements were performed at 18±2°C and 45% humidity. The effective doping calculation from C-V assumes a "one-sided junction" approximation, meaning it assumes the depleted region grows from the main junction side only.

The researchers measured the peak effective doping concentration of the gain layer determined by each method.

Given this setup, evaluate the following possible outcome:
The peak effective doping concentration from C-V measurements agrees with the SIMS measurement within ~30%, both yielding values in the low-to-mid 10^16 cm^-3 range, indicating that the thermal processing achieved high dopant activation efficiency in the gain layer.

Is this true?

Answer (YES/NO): NO